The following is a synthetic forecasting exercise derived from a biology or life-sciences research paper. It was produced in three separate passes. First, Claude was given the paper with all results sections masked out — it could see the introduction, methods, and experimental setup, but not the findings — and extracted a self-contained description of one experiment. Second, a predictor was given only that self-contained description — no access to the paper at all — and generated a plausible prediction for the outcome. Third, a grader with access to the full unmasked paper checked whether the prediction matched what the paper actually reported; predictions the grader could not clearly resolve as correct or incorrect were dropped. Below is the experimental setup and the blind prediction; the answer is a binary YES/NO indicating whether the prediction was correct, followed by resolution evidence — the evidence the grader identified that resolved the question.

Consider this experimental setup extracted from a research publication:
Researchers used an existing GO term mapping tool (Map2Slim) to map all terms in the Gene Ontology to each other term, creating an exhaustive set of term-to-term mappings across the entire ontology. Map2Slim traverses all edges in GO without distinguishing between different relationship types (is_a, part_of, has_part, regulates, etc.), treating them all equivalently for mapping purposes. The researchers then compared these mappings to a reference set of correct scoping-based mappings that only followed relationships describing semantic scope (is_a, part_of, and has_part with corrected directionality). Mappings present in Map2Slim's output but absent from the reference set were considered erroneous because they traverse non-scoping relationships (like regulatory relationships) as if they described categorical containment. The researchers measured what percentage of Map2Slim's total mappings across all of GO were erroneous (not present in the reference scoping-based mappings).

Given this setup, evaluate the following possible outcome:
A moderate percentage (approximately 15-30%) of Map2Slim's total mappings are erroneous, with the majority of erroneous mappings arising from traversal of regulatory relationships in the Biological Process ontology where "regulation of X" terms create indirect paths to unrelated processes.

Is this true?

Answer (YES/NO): NO